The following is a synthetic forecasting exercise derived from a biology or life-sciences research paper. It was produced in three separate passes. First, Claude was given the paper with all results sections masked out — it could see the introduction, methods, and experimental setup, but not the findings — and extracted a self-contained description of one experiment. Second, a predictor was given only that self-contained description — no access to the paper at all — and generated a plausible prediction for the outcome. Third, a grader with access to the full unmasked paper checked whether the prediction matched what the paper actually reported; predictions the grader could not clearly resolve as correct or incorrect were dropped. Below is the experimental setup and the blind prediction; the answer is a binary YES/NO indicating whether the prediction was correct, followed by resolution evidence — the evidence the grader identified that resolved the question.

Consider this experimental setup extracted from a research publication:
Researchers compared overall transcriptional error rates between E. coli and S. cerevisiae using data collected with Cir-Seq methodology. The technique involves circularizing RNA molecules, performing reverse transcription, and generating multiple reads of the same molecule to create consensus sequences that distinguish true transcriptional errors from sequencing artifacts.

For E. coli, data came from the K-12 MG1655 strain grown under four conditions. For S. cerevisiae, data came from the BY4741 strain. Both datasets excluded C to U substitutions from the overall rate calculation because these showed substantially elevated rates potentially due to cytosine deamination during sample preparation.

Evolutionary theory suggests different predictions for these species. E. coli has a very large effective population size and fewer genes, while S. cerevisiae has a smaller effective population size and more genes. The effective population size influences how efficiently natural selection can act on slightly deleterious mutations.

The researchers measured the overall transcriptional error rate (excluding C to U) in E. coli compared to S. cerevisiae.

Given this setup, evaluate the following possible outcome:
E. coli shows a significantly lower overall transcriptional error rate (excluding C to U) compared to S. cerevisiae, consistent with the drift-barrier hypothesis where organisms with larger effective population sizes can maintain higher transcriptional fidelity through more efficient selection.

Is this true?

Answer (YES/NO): NO